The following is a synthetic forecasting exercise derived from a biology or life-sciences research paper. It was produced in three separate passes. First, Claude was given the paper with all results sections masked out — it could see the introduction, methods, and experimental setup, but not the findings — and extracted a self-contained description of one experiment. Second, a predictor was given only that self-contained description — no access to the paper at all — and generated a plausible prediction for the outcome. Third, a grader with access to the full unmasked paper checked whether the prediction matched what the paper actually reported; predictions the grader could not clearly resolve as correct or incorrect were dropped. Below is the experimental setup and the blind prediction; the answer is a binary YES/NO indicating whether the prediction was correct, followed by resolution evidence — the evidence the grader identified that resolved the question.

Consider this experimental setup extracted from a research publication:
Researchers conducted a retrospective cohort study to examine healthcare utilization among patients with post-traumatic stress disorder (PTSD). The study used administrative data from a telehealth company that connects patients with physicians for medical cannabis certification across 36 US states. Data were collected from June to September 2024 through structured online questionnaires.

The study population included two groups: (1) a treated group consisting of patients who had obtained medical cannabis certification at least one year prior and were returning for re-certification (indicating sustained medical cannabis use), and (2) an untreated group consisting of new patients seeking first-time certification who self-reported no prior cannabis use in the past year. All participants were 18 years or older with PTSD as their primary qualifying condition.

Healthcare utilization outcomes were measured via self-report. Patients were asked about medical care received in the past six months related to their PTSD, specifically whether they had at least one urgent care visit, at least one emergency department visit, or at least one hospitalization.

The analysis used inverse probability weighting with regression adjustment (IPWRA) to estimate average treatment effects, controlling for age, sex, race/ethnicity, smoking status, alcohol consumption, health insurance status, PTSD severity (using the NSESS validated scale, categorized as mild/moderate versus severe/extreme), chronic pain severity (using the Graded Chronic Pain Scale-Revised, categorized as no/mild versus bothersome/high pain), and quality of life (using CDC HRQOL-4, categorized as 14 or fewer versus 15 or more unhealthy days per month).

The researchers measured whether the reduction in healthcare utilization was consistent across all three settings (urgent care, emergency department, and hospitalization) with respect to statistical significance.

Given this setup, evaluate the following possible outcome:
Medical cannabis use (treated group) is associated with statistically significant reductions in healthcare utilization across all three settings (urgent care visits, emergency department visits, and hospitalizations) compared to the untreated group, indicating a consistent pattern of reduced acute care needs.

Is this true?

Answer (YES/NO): NO